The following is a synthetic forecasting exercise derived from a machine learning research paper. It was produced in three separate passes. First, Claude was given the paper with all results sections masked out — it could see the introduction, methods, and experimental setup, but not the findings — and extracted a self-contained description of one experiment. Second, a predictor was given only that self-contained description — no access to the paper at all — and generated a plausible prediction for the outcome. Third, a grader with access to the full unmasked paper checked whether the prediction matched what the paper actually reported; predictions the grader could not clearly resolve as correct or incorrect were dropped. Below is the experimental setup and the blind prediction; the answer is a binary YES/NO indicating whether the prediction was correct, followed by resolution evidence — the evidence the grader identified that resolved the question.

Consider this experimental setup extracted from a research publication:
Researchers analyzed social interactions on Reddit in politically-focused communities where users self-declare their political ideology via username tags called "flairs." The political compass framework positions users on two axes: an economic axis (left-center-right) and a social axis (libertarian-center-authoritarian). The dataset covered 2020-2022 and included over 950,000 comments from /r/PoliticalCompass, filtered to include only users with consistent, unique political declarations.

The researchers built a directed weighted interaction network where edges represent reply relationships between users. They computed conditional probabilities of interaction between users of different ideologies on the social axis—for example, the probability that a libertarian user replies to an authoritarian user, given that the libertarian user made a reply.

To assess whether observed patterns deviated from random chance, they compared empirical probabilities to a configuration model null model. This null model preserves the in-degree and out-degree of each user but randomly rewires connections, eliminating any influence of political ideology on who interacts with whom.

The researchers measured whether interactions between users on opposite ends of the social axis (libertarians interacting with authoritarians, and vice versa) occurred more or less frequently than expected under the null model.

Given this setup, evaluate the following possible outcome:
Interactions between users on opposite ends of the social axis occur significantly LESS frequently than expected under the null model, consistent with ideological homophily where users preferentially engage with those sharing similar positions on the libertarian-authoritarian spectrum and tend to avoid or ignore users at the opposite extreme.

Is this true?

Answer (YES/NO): YES